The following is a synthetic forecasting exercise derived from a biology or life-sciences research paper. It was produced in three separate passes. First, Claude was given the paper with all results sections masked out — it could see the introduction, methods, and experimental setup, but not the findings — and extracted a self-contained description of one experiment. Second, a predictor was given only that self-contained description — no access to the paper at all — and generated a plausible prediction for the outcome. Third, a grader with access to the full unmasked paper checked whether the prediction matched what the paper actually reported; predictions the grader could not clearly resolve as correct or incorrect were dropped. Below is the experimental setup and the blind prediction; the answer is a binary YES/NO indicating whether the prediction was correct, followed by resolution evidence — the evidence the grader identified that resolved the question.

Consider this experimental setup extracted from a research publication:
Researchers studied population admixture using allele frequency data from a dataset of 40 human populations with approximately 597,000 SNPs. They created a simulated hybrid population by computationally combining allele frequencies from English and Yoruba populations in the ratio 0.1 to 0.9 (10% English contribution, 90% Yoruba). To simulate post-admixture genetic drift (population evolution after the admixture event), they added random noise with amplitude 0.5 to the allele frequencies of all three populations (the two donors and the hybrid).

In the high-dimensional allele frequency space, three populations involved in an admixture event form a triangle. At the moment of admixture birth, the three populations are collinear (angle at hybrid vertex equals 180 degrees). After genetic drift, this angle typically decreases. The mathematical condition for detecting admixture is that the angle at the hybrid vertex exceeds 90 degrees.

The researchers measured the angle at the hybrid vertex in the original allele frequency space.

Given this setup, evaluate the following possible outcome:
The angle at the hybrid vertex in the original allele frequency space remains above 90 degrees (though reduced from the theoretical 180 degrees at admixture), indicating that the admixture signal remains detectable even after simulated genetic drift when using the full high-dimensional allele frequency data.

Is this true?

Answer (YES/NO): NO